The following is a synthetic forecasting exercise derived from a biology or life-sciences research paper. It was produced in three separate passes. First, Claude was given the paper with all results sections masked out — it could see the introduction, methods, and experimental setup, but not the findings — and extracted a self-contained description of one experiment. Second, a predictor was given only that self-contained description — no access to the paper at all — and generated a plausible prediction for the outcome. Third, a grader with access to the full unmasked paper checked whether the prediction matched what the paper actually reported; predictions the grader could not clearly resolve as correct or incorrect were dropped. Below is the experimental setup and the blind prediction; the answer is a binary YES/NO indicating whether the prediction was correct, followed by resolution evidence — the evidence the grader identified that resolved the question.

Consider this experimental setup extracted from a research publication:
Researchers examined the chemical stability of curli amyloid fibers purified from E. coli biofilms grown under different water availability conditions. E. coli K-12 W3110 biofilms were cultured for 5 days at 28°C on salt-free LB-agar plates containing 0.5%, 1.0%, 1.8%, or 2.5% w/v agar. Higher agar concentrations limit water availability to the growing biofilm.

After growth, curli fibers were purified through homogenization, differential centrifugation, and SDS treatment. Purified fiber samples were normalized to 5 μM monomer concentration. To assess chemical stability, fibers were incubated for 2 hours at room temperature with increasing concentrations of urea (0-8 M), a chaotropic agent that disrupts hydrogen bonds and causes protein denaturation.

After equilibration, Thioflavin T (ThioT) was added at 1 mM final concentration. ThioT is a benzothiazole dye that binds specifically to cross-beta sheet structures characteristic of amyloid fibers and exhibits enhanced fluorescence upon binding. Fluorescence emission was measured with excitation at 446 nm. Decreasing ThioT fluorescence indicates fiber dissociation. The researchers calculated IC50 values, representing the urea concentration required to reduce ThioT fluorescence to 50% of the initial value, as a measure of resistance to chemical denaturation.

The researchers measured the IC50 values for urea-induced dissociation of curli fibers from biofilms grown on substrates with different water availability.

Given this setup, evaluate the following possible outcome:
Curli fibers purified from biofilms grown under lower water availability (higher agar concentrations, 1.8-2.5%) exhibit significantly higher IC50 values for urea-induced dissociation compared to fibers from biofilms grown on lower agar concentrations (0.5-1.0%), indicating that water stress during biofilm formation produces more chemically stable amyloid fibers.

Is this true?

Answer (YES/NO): YES